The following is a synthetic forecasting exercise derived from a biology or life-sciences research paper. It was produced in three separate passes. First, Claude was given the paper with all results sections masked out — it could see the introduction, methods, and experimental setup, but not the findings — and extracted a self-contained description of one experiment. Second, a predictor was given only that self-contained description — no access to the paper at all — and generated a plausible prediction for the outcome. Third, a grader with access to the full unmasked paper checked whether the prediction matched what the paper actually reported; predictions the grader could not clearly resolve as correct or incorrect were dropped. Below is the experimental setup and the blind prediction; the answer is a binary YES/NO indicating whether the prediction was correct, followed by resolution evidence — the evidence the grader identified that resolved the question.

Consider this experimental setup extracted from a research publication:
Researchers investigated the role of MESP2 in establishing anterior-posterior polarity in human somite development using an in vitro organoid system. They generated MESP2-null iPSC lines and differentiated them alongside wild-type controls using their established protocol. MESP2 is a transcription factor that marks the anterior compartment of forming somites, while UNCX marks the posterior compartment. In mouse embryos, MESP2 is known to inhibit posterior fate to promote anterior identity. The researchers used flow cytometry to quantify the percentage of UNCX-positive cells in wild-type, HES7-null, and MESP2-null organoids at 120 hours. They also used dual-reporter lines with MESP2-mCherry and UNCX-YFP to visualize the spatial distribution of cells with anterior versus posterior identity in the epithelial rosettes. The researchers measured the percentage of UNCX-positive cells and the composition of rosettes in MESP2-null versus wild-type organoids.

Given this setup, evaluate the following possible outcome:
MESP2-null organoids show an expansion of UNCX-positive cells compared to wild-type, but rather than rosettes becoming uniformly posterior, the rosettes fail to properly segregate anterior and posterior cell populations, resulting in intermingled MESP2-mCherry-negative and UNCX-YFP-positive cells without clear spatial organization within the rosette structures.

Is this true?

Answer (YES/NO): NO